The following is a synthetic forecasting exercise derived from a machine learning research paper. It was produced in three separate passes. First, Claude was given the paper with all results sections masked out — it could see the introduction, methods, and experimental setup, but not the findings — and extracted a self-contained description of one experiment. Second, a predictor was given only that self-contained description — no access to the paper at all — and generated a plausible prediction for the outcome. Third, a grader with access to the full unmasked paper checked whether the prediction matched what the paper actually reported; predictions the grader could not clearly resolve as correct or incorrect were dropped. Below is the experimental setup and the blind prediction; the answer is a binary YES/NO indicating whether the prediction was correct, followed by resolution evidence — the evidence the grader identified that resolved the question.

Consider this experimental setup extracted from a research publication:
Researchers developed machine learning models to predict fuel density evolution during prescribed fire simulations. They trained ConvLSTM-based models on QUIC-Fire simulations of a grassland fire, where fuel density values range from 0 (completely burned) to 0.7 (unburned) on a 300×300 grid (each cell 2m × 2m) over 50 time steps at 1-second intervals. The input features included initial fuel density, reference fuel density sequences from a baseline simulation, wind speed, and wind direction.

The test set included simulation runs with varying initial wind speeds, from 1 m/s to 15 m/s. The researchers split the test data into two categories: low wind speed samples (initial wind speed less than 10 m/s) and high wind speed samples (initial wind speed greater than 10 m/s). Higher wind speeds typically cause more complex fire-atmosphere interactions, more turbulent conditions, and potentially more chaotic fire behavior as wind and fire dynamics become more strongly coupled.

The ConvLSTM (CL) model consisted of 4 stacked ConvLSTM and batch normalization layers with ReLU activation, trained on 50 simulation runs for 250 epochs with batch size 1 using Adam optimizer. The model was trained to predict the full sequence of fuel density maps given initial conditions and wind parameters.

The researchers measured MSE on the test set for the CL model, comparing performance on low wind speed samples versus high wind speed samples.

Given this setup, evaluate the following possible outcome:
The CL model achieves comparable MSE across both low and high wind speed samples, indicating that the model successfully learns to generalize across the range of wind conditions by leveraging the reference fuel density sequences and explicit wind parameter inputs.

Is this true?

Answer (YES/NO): NO